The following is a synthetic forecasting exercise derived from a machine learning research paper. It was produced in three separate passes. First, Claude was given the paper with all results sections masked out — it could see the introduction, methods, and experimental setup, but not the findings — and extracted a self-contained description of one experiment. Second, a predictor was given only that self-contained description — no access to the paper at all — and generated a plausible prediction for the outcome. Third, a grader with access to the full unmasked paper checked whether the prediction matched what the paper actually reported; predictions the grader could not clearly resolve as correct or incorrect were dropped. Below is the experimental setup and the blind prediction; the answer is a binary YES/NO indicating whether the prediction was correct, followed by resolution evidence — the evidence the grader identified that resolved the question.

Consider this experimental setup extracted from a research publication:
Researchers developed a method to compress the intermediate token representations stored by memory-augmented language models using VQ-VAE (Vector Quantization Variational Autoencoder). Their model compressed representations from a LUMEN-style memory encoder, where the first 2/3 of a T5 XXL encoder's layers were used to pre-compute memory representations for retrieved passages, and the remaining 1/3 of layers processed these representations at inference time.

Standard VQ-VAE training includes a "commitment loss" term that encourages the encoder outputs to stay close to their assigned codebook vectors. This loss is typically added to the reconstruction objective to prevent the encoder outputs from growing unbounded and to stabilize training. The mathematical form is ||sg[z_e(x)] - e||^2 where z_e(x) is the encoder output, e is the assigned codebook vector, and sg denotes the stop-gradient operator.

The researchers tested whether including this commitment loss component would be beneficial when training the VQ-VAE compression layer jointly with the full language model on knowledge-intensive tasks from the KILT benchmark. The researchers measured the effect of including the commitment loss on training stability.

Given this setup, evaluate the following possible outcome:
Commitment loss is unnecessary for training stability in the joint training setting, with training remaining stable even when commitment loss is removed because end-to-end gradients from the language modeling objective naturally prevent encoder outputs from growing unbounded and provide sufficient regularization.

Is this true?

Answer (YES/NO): NO